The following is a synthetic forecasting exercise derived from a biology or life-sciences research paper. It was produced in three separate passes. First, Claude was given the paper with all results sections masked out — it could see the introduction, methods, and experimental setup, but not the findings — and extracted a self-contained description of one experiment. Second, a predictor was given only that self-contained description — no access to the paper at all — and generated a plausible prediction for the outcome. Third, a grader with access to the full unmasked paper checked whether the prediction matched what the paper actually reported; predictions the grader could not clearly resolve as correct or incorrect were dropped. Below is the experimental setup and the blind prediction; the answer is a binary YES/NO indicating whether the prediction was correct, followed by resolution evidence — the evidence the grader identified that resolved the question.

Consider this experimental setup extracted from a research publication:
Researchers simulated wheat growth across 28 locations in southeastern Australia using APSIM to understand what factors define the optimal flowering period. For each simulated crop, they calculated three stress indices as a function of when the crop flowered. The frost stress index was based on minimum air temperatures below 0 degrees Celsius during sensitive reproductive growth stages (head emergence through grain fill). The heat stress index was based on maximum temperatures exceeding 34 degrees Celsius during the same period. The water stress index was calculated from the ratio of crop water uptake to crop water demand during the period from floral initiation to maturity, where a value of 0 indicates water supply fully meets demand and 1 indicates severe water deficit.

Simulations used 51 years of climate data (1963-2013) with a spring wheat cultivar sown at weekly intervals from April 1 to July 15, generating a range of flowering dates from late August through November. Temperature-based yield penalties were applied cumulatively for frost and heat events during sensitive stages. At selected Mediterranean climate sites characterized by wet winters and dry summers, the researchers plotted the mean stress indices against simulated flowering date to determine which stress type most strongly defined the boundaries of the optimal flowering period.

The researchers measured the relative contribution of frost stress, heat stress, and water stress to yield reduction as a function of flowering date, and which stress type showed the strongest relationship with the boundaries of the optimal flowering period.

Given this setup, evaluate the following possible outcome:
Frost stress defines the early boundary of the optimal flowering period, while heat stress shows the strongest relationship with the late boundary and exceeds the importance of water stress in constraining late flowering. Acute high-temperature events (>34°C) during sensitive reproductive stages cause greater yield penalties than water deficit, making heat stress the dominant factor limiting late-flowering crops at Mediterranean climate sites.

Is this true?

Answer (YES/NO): NO